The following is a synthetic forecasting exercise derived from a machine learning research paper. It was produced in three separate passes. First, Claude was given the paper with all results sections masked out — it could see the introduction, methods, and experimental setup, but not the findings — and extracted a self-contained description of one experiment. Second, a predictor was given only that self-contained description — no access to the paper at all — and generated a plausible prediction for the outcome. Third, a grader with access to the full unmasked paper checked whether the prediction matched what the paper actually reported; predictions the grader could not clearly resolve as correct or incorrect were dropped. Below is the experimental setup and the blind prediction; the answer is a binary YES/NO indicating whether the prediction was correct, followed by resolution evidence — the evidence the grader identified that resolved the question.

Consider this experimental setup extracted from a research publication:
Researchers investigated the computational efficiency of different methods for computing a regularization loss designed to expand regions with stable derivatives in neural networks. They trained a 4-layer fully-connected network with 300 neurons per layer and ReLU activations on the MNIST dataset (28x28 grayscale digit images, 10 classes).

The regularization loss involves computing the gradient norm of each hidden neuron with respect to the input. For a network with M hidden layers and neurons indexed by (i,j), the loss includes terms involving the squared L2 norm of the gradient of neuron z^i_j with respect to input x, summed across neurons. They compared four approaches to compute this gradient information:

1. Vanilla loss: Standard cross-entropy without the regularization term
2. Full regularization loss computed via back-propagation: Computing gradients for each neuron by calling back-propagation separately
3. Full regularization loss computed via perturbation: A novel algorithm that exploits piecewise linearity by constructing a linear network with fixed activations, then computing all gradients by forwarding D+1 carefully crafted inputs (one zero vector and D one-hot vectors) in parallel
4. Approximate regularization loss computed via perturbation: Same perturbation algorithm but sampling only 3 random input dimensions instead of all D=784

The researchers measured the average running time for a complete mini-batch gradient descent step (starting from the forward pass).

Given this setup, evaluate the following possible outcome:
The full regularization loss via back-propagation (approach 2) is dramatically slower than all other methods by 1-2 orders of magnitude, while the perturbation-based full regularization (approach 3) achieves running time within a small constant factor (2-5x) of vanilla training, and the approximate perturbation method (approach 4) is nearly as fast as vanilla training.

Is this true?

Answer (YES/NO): NO